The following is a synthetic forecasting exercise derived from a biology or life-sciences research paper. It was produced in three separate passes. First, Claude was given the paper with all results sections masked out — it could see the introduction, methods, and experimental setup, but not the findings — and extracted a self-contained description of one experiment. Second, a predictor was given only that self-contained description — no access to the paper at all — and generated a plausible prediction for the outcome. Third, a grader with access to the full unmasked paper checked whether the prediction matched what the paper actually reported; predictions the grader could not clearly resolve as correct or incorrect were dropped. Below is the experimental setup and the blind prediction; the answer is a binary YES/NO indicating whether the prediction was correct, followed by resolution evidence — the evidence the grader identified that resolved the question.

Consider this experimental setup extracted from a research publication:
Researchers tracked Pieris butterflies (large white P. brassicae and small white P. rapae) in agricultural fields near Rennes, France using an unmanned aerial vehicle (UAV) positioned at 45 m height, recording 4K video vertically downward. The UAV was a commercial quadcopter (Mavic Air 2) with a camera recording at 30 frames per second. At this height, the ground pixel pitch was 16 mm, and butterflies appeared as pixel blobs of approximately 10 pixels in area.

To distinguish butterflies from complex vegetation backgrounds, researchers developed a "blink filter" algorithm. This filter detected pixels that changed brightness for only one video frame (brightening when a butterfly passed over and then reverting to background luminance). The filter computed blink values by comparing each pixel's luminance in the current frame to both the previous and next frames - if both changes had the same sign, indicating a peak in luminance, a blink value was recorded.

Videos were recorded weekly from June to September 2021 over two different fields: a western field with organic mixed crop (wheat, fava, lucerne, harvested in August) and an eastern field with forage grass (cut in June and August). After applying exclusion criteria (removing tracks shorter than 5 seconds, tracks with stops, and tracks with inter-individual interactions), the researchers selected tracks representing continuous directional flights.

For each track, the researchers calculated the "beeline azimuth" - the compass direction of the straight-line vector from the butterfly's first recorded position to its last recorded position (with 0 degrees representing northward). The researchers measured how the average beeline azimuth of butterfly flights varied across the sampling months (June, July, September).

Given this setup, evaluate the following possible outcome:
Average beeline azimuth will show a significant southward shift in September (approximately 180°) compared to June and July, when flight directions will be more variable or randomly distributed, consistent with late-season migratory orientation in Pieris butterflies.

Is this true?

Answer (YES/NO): NO